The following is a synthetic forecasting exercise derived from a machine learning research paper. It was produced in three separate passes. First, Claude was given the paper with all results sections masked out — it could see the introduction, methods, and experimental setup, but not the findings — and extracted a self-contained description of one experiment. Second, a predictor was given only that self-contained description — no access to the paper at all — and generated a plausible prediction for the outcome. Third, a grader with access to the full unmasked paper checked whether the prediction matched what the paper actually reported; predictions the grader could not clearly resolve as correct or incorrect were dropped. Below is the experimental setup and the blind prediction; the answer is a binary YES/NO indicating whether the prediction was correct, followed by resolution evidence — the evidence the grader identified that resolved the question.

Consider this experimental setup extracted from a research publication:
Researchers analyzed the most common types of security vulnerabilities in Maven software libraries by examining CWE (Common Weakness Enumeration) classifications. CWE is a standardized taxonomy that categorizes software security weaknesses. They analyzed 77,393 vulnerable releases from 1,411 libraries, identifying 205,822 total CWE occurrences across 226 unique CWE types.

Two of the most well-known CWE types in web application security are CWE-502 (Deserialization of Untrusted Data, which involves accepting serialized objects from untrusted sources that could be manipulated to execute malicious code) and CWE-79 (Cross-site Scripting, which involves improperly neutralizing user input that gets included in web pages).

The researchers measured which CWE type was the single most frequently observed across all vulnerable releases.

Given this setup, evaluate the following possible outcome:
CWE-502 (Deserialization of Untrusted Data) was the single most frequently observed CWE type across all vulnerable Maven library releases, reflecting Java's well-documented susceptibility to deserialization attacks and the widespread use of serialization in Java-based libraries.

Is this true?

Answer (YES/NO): YES